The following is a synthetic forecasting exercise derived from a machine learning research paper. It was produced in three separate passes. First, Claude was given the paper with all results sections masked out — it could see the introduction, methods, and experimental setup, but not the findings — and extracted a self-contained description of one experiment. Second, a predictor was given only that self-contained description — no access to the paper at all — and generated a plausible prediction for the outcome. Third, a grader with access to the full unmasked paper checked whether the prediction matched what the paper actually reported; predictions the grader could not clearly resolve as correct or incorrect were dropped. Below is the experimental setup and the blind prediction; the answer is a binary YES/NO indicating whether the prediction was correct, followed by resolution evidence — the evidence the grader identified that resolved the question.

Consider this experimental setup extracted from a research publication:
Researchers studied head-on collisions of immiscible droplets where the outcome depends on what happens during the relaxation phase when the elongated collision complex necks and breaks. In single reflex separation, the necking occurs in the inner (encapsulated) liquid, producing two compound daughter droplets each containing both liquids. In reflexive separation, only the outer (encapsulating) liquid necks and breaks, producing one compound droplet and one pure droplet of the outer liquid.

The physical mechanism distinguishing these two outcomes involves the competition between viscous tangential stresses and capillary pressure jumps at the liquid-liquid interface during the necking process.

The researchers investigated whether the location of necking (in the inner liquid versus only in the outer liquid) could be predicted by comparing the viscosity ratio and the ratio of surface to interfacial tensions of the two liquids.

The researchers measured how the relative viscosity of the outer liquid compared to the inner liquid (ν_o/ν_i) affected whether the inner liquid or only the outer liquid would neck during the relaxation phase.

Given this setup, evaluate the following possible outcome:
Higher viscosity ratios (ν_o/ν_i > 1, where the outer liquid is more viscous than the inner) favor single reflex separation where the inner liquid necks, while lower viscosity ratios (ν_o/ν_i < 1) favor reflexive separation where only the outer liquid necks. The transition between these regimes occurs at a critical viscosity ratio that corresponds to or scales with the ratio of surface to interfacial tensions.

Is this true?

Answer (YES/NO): NO